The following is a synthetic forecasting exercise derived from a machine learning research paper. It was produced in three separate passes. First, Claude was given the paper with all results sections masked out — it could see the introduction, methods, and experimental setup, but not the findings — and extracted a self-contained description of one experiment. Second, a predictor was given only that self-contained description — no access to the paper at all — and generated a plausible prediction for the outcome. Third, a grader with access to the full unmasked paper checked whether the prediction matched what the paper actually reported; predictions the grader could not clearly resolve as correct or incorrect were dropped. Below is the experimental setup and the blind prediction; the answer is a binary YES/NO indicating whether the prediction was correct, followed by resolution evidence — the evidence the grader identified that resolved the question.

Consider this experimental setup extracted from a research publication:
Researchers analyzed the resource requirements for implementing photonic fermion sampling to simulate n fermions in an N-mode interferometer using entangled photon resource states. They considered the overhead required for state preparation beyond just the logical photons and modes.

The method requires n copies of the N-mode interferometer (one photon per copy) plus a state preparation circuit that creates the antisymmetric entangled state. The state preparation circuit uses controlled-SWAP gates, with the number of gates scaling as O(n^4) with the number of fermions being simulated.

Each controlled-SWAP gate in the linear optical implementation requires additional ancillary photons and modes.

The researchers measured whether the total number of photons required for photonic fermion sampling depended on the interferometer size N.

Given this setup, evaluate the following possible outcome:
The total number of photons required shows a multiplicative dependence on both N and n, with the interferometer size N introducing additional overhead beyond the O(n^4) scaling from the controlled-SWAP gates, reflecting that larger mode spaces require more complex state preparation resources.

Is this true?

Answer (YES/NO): NO